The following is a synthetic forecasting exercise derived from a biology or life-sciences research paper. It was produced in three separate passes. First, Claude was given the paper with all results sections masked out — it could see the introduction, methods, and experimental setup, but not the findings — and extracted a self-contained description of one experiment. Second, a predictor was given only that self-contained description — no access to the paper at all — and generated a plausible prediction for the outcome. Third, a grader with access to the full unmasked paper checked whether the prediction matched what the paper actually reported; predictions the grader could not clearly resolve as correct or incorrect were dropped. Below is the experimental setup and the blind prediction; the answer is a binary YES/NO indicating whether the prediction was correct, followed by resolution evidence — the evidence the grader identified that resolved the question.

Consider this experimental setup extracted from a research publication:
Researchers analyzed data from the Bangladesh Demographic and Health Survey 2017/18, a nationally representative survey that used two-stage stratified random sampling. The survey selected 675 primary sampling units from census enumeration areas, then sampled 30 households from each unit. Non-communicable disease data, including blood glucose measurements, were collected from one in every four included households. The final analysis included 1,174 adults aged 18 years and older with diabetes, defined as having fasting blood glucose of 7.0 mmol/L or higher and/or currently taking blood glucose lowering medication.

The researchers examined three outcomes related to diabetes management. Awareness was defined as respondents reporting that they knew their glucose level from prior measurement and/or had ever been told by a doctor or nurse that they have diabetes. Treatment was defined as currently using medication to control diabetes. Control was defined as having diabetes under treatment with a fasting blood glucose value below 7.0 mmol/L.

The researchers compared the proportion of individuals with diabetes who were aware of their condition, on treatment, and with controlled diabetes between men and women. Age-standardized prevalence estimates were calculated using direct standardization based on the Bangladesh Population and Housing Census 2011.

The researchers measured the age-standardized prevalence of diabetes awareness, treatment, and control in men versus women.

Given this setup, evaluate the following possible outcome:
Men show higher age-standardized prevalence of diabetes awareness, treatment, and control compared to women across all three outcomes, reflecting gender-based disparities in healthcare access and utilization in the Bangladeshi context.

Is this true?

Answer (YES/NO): NO